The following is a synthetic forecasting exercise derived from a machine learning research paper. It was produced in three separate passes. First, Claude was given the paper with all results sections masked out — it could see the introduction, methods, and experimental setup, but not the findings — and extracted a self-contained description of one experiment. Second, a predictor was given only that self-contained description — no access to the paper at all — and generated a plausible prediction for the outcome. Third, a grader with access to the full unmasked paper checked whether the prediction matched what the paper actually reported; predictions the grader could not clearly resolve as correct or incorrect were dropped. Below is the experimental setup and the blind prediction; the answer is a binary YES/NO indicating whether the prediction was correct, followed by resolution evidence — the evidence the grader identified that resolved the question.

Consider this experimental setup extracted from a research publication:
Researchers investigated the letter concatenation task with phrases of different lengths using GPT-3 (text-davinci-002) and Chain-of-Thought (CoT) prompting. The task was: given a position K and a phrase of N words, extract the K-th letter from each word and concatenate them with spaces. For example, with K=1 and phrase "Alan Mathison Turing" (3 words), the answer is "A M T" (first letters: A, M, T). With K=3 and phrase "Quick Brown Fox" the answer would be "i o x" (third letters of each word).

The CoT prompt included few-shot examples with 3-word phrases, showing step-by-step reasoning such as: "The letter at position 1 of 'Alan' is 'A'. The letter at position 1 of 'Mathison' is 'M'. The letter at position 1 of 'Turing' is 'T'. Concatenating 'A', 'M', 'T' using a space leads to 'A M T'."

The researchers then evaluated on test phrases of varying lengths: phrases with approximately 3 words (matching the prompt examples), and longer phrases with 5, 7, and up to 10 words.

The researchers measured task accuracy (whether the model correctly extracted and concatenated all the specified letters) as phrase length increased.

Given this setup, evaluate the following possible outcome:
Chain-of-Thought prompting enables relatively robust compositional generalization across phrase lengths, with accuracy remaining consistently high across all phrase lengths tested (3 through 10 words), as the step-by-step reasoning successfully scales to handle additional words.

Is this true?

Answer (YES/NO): NO